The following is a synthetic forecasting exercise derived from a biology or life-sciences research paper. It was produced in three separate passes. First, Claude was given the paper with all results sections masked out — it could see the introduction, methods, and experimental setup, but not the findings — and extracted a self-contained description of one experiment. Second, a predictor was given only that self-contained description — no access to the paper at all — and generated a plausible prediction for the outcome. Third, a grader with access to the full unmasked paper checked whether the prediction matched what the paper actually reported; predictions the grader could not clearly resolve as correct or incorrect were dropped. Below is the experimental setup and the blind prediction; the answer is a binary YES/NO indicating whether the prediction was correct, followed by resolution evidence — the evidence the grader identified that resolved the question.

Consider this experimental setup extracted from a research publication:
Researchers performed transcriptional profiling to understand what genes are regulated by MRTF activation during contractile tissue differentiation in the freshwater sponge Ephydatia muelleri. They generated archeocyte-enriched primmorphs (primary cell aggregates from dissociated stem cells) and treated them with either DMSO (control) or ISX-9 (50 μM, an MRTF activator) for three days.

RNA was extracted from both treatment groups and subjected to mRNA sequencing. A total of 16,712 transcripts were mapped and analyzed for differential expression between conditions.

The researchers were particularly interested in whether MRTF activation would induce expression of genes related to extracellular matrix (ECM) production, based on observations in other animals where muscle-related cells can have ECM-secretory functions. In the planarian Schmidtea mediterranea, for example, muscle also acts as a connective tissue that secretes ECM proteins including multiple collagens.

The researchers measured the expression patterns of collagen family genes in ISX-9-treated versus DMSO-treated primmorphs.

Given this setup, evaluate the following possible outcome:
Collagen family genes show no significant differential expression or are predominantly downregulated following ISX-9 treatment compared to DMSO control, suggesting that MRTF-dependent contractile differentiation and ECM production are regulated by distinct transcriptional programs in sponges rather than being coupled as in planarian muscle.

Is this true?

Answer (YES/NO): NO